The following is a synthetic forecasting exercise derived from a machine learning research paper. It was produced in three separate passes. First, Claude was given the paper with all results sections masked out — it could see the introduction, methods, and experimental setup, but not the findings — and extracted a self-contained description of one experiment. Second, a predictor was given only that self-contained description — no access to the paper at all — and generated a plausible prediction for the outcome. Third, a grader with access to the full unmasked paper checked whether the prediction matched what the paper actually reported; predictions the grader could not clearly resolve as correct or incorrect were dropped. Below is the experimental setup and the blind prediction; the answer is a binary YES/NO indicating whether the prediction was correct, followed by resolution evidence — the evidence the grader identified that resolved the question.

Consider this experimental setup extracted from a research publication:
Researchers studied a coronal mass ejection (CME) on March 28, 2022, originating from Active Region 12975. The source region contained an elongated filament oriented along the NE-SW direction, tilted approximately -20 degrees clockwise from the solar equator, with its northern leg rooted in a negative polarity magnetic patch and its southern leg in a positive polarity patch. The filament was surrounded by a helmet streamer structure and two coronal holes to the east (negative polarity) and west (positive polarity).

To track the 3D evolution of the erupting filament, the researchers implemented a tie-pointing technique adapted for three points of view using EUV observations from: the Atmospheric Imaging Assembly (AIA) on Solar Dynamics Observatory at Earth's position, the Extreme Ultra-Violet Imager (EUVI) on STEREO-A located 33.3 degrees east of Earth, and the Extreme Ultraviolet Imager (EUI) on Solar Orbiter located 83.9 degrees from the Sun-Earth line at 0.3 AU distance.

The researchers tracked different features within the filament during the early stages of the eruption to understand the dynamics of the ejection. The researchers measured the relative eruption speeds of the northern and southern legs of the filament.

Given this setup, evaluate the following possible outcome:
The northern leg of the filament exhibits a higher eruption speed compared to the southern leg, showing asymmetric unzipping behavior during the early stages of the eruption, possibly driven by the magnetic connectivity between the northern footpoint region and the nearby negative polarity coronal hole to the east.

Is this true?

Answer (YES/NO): YES